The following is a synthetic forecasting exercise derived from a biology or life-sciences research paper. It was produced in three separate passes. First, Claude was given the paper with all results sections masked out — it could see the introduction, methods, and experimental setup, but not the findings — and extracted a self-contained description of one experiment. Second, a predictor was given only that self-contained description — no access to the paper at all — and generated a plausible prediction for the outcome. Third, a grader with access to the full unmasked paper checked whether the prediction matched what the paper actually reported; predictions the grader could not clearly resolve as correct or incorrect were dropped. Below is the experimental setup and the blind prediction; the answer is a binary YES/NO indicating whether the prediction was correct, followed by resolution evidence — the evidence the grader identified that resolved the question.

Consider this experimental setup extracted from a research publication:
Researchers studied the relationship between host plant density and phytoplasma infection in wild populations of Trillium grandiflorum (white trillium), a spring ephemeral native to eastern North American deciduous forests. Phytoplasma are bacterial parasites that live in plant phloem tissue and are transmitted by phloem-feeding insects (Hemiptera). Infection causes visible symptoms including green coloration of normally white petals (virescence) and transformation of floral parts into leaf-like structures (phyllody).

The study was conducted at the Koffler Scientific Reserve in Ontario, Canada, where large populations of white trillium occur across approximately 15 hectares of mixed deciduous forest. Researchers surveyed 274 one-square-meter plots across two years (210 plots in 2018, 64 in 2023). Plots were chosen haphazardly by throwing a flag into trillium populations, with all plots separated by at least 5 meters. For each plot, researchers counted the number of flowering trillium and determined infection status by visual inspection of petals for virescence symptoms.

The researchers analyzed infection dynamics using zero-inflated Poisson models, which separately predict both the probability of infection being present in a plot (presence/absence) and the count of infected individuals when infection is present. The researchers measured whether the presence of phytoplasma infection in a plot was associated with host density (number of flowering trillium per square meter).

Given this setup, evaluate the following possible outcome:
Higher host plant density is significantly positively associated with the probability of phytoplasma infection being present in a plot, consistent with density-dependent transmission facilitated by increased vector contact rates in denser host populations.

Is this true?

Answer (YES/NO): NO